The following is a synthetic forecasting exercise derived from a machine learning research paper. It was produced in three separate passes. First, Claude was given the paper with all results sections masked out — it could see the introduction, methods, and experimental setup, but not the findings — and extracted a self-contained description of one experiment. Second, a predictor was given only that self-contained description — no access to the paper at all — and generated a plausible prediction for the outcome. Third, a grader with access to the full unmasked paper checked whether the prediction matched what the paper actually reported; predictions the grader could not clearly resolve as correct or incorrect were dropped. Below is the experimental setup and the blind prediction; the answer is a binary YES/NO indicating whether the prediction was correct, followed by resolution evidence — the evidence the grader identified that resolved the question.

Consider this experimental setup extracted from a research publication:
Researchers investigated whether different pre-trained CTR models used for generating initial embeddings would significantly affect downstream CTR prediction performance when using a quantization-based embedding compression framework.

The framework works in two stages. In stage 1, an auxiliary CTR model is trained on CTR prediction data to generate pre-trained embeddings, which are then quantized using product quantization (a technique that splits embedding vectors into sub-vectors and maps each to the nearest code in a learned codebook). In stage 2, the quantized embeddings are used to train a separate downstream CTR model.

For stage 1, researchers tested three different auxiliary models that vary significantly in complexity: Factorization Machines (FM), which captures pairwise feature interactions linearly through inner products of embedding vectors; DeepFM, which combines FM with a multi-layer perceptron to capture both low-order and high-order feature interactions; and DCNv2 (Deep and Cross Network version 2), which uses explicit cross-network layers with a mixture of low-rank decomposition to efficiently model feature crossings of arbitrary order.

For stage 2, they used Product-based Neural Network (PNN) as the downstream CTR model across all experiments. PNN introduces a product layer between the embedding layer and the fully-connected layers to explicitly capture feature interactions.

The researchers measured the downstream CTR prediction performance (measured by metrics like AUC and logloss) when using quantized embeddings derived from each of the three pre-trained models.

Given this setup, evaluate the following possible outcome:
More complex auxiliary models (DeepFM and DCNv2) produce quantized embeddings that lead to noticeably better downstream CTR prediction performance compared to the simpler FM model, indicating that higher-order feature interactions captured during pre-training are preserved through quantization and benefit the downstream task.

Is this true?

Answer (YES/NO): NO